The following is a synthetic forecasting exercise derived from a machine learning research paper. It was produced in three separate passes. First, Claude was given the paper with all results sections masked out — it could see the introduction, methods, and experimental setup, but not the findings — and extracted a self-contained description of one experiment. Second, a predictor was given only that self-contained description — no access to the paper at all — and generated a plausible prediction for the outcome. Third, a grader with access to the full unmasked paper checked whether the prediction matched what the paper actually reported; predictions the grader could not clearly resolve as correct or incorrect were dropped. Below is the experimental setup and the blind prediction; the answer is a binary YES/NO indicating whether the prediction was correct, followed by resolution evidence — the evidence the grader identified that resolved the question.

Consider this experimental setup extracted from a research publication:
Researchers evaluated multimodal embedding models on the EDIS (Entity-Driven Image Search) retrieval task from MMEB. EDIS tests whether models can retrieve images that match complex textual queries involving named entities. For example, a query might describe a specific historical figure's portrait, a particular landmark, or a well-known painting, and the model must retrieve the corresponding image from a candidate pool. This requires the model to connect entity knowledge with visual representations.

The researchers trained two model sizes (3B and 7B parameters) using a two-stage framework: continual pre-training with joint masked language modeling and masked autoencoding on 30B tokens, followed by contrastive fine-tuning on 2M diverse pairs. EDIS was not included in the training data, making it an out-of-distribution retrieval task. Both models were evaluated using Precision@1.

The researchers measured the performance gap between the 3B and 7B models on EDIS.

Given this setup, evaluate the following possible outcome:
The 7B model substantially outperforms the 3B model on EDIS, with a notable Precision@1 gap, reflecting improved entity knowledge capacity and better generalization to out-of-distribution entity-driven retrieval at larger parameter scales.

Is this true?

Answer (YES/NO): YES